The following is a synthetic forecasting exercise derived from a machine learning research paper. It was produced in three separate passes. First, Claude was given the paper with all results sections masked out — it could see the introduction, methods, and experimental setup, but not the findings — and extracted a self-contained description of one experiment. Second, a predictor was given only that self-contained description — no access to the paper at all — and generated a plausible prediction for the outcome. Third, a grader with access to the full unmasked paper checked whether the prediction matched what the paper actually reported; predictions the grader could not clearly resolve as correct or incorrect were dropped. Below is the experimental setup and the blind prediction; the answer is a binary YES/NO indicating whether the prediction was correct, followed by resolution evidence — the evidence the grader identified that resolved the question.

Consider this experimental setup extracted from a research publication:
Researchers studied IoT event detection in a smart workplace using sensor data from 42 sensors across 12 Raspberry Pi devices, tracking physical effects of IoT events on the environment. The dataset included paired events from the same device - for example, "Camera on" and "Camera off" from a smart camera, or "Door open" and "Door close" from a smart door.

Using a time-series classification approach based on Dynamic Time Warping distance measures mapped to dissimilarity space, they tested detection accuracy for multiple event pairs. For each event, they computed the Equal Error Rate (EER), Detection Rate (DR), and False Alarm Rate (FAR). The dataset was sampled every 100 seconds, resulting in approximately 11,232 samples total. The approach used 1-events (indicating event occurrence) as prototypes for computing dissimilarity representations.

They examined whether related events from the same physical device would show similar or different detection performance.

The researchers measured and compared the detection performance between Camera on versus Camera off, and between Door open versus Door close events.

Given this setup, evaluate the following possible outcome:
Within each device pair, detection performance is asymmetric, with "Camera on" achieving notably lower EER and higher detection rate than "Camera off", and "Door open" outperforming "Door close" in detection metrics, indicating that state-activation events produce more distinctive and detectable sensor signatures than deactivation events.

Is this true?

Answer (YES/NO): NO